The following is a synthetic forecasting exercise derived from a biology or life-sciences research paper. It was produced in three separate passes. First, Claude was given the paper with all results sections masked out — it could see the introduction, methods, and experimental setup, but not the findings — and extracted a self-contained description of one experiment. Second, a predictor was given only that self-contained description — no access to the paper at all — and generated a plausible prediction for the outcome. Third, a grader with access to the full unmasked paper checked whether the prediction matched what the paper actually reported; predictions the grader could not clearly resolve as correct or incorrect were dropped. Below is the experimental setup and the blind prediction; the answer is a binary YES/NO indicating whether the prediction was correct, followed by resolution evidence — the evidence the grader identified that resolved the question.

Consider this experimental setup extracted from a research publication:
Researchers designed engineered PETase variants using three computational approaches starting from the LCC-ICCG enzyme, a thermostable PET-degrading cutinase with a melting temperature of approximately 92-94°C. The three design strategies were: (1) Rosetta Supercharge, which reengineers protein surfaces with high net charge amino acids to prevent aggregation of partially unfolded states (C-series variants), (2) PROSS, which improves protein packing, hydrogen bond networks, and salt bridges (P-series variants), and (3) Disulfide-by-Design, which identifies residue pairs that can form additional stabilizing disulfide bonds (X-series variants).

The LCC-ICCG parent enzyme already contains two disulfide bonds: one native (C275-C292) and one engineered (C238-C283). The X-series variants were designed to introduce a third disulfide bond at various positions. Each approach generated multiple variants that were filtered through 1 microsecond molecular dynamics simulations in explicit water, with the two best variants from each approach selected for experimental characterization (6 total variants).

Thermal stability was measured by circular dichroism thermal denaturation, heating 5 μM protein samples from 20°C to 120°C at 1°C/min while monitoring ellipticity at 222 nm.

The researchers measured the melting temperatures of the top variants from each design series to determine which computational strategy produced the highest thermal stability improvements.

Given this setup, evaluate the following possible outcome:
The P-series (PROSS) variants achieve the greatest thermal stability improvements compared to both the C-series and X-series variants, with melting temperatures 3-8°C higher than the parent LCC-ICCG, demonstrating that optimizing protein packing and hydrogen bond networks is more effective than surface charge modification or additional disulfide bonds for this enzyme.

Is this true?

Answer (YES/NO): NO